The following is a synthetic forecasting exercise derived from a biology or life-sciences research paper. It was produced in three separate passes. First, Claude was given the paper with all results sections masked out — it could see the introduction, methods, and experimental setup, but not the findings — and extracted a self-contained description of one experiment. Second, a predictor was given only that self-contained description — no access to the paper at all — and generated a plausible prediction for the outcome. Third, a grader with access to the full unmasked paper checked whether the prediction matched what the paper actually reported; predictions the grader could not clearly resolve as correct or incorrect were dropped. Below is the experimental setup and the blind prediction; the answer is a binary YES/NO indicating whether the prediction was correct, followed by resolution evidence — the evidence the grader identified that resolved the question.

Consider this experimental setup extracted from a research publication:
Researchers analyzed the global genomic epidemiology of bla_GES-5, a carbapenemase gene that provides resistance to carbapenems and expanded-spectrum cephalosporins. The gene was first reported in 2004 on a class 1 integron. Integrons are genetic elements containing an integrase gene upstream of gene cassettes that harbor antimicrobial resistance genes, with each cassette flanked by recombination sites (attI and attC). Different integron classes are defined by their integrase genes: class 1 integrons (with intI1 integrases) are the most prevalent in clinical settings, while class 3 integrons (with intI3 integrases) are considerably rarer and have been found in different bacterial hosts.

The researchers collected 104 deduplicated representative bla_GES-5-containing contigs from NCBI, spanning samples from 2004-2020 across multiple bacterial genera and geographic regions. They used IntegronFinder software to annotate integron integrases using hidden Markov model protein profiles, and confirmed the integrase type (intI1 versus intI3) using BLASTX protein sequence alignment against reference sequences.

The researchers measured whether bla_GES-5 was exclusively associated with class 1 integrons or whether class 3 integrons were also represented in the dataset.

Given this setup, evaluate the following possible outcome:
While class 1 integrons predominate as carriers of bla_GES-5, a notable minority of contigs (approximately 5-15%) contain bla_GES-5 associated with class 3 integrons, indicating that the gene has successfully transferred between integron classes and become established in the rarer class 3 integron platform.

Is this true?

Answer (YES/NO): NO